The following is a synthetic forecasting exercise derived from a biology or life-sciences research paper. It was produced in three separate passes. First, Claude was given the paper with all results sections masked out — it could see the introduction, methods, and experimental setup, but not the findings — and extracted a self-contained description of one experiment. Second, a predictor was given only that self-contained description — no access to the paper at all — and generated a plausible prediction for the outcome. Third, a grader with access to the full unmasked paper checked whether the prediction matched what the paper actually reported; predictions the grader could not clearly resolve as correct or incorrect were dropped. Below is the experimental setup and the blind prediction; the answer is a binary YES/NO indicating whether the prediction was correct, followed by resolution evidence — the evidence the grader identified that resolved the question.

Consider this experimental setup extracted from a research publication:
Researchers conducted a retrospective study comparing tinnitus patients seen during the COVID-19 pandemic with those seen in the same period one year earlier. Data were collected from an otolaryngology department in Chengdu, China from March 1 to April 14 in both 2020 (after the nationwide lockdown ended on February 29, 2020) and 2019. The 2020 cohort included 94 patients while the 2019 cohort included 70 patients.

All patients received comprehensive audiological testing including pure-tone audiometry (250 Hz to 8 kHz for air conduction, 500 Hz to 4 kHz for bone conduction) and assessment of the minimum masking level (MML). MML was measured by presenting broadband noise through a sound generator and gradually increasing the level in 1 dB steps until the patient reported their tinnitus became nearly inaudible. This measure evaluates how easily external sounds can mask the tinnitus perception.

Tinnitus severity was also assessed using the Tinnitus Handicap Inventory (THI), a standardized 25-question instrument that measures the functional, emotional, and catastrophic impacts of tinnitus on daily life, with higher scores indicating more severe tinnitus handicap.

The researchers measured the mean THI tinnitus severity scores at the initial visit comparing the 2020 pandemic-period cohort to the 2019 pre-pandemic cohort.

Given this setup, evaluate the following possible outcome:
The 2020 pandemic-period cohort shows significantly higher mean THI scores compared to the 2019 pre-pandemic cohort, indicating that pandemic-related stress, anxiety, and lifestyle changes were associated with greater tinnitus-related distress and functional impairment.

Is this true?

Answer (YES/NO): YES